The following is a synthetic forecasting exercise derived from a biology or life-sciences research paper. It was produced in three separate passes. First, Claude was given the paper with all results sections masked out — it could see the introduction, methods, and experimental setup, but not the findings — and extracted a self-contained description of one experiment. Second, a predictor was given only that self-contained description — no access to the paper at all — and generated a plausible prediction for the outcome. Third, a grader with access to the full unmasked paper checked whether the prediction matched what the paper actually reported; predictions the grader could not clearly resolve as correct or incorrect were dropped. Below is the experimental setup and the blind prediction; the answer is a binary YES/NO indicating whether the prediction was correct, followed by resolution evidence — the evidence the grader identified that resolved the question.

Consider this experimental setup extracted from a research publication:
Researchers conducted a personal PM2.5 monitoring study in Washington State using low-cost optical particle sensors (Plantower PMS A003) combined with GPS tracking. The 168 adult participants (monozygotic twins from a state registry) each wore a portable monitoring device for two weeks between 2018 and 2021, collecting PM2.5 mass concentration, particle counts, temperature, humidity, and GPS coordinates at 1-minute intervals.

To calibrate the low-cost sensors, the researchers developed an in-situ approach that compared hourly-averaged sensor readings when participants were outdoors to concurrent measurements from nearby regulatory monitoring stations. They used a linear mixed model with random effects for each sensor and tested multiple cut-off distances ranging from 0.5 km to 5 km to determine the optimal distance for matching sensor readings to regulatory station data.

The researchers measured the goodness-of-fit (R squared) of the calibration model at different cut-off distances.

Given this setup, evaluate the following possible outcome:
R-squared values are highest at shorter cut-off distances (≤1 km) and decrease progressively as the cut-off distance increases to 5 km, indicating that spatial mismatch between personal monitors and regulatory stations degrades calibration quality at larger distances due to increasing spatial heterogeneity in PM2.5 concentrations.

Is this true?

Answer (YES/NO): YES